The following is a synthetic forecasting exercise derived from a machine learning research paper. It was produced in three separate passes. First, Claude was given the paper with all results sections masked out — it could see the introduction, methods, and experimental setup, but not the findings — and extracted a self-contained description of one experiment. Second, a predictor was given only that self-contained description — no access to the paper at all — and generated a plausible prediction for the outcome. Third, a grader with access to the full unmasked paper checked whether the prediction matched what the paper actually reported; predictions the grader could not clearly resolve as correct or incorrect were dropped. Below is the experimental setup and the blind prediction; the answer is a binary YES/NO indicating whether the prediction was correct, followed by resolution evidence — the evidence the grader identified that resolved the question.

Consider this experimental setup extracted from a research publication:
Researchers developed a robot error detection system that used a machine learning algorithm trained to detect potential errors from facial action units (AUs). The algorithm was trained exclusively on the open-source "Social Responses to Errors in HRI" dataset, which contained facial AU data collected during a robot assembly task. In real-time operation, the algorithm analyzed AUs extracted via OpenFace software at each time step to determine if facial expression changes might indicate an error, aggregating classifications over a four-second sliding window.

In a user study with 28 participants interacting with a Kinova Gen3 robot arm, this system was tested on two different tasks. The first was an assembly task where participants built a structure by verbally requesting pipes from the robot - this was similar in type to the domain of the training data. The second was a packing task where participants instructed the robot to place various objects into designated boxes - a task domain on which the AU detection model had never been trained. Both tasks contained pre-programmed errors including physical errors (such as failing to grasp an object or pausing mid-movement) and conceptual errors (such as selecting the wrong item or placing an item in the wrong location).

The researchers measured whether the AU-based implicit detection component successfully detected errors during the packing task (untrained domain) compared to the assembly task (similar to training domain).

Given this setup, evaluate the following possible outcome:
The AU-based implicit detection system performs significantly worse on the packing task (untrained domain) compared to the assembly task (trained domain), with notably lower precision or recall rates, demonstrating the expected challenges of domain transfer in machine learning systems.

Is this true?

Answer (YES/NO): NO